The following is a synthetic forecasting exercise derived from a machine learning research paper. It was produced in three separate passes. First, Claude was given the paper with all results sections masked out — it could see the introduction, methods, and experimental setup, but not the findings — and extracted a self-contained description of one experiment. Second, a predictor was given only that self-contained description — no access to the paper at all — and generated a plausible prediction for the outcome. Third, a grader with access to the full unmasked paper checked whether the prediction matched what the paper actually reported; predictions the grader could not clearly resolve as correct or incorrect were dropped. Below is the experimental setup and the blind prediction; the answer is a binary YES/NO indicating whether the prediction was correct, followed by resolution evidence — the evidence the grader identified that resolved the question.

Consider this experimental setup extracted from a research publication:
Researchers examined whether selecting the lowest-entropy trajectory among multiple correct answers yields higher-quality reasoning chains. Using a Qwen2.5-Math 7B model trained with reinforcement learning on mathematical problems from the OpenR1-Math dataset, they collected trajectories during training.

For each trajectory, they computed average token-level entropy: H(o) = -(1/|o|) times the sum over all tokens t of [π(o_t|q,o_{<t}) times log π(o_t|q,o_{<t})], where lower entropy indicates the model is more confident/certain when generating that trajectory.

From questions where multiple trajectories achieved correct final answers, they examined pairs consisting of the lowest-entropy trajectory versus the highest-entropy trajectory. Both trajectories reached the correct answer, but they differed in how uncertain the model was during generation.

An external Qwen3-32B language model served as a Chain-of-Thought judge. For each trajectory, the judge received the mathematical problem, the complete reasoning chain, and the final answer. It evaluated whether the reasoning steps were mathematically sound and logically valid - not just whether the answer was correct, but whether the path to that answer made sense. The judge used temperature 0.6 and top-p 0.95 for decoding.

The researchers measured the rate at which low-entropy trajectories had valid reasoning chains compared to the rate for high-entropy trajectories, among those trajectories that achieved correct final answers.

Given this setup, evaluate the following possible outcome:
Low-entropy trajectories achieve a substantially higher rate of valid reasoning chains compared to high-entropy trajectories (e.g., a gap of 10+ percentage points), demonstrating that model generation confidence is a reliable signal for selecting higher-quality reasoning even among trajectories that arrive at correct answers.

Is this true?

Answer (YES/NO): YES